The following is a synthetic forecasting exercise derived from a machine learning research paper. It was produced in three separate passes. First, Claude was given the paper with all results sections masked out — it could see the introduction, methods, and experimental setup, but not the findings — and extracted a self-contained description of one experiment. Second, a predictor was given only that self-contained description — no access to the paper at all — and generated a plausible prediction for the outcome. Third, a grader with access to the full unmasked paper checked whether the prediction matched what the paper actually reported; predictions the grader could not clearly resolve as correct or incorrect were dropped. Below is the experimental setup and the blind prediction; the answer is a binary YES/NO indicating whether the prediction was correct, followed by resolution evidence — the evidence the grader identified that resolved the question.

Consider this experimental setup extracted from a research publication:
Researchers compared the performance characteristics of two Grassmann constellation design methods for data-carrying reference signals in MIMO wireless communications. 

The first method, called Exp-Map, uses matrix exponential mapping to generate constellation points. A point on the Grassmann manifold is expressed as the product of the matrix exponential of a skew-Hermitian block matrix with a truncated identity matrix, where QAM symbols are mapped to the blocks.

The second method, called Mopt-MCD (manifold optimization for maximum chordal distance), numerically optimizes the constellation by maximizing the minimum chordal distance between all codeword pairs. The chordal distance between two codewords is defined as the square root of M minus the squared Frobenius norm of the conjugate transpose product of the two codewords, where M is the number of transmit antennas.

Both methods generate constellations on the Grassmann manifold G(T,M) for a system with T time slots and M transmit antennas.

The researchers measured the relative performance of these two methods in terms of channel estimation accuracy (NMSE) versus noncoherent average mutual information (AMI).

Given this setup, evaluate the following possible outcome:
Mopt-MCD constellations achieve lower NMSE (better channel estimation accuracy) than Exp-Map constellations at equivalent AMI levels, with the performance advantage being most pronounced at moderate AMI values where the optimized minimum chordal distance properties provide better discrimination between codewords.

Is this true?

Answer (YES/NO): NO